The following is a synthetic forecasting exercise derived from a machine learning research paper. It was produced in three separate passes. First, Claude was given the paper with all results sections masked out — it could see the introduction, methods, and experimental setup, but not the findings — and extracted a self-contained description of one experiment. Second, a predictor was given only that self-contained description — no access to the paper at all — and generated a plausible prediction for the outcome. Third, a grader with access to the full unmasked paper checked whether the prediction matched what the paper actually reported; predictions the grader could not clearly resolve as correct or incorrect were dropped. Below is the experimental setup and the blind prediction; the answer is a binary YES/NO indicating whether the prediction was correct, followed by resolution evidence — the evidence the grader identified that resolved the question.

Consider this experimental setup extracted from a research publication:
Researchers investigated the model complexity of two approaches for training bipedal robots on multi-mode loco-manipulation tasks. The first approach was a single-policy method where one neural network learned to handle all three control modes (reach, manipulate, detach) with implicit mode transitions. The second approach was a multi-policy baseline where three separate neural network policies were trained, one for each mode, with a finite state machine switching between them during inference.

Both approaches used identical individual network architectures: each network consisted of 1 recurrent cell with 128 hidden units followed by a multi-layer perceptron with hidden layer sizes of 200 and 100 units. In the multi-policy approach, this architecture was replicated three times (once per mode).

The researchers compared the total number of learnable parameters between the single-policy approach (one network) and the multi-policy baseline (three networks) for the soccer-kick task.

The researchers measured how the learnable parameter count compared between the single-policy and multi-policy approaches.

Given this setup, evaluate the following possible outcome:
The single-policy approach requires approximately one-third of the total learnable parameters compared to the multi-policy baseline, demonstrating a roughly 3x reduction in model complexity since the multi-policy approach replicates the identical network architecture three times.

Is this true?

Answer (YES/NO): NO